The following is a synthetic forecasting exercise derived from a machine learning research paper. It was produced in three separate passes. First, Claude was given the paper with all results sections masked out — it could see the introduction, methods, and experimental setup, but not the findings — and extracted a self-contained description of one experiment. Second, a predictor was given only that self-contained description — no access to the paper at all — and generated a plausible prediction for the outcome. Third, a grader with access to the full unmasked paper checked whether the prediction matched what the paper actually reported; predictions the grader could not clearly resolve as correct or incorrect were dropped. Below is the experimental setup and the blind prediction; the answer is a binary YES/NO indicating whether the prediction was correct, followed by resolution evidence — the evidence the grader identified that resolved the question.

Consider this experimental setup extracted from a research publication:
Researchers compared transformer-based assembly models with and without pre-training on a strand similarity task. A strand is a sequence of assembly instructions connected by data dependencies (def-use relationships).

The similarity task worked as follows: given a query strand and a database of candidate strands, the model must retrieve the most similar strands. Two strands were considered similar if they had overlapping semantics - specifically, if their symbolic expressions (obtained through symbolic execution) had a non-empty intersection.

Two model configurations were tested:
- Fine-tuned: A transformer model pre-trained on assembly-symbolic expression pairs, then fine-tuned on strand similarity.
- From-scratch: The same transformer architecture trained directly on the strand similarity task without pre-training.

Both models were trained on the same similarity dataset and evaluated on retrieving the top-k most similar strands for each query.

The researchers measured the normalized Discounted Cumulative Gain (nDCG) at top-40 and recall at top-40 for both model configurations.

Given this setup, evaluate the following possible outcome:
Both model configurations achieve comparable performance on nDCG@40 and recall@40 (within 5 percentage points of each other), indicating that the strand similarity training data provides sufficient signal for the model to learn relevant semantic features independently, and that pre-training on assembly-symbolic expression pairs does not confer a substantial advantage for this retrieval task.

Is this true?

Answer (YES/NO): NO